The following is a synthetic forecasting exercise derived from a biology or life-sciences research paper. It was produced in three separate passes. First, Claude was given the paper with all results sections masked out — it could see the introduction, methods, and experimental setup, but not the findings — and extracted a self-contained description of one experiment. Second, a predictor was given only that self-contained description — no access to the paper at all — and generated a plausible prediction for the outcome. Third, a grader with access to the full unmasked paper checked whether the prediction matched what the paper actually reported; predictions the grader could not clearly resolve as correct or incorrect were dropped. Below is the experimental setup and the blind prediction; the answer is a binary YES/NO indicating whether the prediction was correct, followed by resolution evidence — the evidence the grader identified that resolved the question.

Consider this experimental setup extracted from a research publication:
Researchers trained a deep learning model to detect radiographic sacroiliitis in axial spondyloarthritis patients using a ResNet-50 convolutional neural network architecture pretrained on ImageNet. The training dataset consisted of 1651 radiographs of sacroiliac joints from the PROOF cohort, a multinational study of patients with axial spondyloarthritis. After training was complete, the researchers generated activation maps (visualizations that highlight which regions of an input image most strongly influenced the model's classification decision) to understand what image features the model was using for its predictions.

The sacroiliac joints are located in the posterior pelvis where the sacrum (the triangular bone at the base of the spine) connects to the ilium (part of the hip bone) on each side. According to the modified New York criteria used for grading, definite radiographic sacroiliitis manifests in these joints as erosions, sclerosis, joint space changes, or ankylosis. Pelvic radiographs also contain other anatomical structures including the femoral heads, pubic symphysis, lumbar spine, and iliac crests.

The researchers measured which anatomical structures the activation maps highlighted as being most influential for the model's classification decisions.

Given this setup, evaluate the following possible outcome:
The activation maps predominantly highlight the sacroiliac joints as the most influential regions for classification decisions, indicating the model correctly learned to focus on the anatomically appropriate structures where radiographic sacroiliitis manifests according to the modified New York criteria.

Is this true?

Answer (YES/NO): YES